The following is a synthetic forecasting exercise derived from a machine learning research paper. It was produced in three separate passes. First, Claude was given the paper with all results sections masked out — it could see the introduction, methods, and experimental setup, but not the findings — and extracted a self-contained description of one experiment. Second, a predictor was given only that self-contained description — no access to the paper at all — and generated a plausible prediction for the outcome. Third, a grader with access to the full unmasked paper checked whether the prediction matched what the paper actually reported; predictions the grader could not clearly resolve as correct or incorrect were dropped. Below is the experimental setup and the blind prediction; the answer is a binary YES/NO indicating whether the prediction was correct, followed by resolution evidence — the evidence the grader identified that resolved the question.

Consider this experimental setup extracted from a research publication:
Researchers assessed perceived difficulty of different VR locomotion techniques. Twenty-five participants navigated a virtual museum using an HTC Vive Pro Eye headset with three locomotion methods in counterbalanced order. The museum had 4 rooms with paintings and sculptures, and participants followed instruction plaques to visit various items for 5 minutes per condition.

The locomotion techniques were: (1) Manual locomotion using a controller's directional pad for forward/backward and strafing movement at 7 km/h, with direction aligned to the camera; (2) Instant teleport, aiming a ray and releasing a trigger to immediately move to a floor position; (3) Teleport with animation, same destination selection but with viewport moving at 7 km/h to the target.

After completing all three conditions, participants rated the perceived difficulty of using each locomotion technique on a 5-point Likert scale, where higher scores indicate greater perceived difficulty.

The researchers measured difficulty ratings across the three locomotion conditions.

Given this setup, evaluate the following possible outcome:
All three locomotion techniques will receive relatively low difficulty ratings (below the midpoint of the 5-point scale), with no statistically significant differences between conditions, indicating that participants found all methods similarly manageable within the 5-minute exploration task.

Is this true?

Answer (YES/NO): NO